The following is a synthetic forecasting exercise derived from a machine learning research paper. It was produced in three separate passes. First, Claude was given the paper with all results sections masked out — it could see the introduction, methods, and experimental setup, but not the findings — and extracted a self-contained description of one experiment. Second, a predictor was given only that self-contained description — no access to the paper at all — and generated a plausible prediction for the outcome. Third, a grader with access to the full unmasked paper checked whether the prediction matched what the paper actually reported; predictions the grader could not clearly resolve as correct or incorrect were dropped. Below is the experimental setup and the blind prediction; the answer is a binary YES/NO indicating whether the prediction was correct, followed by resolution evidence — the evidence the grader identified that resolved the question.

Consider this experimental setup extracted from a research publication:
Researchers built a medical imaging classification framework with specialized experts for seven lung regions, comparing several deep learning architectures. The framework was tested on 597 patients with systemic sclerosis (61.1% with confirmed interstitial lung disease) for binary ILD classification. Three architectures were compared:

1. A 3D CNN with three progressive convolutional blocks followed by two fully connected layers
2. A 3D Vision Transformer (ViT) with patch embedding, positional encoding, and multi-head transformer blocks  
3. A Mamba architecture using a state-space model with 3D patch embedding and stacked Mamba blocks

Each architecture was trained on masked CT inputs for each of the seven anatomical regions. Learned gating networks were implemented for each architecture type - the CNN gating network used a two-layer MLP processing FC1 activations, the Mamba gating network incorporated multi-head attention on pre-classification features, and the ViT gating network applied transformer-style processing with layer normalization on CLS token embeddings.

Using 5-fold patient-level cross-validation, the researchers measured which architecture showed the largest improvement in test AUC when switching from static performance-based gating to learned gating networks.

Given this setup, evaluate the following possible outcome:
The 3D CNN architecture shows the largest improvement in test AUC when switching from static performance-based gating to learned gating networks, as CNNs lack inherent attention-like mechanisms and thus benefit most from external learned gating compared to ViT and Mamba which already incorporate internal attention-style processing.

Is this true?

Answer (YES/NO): NO